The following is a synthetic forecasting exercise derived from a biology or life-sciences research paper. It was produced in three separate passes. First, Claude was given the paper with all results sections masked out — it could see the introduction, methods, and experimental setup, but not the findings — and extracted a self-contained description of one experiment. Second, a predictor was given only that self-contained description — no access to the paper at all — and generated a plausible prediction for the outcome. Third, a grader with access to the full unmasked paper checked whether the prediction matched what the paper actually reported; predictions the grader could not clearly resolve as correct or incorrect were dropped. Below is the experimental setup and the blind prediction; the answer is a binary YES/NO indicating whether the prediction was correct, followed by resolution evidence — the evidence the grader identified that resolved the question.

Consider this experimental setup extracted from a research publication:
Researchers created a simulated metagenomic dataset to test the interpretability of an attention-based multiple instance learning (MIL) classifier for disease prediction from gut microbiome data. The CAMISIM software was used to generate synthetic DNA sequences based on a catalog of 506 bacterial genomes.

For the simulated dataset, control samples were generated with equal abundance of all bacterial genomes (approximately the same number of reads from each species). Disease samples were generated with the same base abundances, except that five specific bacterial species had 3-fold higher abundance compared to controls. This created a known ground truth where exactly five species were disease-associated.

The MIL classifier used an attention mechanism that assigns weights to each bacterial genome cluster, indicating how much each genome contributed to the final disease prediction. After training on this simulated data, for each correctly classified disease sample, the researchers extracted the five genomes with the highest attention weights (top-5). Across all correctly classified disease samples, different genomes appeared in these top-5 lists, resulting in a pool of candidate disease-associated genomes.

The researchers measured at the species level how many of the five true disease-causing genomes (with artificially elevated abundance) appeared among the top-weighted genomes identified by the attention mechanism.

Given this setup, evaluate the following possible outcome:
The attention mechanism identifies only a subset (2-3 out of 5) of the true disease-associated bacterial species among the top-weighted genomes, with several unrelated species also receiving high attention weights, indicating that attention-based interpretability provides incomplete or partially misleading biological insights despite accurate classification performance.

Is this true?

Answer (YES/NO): YES